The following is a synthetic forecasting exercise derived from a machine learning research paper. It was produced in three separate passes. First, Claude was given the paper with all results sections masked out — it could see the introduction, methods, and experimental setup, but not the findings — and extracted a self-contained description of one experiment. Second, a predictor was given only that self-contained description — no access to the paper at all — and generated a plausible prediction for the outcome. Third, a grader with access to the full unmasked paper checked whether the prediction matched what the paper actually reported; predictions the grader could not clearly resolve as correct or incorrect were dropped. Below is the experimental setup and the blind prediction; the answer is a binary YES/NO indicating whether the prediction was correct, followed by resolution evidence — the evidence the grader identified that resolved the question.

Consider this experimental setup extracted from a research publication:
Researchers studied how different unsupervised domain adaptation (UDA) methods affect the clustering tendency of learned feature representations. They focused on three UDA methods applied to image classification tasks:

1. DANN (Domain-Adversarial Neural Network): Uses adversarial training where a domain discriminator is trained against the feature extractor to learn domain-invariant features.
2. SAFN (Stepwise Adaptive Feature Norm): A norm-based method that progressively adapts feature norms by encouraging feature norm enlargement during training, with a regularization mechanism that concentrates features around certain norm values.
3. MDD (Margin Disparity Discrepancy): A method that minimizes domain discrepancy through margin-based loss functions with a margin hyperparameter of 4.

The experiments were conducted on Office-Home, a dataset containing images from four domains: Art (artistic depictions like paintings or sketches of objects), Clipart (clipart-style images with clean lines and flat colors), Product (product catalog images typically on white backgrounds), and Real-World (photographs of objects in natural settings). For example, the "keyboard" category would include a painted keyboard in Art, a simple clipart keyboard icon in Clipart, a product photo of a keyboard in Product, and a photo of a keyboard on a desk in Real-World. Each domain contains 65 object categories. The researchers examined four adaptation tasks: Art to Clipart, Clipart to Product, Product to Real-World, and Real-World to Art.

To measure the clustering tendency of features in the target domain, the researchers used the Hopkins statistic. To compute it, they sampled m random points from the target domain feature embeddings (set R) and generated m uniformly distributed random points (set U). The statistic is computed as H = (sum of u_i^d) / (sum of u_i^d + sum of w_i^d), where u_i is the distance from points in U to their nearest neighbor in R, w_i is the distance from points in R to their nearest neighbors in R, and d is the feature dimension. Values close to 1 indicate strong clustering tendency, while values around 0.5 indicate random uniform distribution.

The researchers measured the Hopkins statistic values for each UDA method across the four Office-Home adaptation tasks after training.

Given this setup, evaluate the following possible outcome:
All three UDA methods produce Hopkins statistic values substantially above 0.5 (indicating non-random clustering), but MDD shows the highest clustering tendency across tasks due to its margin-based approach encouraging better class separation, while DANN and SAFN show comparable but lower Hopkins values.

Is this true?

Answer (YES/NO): NO